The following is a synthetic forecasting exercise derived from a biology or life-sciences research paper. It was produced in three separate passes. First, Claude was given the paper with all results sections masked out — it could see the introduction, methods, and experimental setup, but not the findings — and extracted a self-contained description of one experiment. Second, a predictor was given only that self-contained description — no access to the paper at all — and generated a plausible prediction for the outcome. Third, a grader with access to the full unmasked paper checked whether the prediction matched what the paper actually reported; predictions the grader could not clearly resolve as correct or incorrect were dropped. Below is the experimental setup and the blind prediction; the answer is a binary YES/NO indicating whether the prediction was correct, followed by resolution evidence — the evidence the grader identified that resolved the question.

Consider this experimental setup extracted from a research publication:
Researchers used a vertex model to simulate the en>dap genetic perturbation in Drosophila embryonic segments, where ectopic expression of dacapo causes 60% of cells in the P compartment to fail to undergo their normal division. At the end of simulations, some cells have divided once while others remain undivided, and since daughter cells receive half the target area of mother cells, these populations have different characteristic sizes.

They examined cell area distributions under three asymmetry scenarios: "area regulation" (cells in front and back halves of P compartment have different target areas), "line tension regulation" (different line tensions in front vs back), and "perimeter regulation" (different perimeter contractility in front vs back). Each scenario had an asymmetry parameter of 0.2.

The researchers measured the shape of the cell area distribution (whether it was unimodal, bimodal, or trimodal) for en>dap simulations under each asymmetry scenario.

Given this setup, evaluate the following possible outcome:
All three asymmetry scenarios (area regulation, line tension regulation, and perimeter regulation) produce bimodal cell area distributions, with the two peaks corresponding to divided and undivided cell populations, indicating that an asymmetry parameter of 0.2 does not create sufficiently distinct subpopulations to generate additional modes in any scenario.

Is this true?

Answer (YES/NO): NO